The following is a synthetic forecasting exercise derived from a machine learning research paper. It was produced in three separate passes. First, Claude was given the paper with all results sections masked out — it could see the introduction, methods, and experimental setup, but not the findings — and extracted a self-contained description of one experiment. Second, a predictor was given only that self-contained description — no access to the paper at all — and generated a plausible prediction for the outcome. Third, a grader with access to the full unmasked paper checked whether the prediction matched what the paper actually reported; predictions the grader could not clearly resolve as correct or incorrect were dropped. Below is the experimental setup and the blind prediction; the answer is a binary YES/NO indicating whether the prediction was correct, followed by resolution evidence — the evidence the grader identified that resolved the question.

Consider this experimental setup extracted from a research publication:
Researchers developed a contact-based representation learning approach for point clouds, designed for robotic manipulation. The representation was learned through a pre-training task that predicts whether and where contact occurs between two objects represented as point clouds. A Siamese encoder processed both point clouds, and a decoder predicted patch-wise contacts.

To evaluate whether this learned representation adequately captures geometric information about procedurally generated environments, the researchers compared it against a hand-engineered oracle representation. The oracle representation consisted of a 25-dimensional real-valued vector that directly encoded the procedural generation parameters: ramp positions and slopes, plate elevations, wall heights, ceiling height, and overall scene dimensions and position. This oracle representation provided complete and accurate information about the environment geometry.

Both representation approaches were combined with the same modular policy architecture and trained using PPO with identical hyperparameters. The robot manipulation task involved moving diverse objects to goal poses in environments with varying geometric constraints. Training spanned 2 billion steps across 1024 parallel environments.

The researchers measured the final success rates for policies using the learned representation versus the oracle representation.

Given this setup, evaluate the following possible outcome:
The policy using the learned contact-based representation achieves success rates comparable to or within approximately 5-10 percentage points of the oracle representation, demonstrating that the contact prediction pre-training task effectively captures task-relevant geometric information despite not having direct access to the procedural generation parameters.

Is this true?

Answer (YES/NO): YES